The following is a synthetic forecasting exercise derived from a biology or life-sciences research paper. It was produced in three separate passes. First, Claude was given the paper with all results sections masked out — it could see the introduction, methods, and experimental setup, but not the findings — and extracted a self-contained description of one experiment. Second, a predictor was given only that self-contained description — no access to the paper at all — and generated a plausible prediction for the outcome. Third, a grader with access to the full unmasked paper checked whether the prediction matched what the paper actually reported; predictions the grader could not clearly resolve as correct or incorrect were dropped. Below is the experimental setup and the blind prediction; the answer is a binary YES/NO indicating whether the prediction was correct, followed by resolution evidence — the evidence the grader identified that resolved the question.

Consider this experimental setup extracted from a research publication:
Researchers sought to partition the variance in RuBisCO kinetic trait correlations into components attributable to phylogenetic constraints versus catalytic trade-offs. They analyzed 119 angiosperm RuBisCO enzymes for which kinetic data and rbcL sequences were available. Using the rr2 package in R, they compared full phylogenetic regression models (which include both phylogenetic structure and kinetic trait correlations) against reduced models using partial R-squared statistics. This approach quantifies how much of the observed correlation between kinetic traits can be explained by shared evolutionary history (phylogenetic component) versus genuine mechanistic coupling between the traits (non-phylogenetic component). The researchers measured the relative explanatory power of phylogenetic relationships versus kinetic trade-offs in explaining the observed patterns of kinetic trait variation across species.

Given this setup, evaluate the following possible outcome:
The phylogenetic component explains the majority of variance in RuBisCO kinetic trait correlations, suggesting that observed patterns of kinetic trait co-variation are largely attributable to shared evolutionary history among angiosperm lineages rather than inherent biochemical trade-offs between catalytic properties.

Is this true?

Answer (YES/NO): NO